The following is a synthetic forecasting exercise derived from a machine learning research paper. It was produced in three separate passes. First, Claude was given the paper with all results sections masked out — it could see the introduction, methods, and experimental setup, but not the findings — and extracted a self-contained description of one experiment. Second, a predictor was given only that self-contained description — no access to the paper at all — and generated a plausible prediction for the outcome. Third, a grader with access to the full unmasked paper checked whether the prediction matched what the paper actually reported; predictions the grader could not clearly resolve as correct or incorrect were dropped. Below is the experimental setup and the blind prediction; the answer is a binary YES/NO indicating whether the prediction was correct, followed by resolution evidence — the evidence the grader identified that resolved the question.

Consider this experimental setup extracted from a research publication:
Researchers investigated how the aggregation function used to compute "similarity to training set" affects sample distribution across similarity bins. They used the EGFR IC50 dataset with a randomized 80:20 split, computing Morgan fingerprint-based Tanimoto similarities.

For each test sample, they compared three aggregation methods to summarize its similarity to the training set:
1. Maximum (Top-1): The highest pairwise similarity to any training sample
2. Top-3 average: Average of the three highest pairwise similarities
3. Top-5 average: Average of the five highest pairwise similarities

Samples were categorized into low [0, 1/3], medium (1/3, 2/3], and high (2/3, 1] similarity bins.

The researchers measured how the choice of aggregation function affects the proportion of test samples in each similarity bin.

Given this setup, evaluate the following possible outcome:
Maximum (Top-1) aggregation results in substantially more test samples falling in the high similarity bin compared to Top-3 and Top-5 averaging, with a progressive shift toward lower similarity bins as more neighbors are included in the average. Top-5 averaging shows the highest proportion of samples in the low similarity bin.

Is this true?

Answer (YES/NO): YES